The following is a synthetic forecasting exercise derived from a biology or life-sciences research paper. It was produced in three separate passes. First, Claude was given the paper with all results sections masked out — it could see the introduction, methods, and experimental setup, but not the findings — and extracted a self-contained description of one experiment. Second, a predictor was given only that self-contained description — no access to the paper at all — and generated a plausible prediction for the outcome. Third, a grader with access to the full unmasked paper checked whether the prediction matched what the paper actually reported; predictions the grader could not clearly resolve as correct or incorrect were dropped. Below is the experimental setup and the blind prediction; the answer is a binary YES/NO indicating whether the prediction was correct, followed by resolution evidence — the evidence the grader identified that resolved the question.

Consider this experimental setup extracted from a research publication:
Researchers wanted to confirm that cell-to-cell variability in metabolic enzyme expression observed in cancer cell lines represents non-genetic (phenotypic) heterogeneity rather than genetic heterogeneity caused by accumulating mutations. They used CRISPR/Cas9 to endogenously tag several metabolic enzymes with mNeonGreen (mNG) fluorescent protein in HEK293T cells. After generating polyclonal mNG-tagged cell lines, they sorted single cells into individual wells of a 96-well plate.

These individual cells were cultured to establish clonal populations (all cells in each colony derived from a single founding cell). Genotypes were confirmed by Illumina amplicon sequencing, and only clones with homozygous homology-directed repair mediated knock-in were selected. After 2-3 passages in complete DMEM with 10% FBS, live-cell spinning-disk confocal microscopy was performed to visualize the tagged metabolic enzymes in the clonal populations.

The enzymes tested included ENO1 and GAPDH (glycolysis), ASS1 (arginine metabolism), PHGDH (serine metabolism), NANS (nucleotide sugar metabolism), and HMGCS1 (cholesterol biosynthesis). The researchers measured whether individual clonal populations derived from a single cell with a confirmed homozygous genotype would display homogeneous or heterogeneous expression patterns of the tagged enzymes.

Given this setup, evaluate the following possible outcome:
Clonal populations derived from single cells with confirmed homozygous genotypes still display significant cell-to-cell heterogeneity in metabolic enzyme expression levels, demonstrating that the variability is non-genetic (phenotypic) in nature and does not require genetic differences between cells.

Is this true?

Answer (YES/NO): YES